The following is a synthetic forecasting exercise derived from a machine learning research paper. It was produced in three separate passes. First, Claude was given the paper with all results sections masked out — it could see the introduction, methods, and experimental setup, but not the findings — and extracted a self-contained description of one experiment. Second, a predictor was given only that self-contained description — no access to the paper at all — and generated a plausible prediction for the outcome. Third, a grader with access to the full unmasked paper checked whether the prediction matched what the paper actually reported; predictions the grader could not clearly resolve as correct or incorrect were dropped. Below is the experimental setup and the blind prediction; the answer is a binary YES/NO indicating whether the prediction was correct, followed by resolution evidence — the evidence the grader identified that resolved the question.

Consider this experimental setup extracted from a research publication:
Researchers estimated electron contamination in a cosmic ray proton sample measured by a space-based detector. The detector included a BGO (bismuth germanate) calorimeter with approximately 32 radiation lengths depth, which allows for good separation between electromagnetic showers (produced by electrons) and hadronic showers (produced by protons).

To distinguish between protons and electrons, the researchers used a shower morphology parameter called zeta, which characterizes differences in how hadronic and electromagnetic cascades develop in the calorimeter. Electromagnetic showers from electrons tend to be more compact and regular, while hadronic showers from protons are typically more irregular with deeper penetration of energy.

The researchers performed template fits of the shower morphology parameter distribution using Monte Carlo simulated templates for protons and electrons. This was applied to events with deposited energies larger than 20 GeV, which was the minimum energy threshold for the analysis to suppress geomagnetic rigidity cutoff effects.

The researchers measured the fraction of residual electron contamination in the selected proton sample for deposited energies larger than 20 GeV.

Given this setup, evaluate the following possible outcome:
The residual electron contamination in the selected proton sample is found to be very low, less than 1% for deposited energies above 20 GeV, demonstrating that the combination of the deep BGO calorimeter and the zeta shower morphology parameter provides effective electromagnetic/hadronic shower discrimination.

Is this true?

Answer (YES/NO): YES